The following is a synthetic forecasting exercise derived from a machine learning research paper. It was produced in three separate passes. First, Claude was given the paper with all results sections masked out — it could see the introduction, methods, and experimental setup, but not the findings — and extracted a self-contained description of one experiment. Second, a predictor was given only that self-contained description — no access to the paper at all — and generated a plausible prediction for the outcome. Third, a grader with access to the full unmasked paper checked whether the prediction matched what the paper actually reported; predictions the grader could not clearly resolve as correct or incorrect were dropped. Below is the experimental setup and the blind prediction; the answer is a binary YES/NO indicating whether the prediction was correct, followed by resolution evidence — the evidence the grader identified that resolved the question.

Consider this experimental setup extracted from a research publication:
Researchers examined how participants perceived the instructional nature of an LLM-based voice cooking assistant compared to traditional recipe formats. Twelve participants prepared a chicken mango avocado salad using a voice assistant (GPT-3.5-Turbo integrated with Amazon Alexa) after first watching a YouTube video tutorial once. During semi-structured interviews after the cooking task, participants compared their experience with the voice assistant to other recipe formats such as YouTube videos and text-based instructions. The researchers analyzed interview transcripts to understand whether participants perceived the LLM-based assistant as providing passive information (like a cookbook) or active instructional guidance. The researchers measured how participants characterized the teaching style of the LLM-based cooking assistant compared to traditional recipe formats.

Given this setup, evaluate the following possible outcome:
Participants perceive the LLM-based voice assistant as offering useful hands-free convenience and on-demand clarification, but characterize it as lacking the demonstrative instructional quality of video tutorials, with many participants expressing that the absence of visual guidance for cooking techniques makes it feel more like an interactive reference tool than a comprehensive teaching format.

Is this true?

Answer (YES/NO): NO